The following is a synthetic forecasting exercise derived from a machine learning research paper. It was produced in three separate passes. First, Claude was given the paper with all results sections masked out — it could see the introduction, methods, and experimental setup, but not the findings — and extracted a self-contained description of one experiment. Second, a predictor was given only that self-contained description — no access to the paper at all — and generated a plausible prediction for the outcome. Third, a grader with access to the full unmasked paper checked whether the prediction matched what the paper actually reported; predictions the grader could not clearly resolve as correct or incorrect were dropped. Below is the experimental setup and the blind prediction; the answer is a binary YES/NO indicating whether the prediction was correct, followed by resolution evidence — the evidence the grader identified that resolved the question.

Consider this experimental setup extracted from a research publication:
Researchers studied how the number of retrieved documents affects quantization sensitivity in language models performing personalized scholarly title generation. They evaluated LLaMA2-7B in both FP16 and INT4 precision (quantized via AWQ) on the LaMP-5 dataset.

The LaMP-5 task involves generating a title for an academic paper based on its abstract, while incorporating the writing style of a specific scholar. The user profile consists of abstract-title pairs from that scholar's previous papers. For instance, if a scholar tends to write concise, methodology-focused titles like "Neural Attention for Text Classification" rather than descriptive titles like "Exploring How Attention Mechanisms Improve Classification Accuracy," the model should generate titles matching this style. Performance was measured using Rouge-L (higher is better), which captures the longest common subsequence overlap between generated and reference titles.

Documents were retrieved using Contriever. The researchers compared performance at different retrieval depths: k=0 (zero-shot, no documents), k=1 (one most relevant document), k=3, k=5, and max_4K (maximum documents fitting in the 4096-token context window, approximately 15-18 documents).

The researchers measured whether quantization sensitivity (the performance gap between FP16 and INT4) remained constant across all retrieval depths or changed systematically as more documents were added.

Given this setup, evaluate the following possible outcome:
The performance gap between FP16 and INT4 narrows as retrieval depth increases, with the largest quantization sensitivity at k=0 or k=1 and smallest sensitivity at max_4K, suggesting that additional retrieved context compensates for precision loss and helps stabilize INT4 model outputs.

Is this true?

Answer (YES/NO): NO